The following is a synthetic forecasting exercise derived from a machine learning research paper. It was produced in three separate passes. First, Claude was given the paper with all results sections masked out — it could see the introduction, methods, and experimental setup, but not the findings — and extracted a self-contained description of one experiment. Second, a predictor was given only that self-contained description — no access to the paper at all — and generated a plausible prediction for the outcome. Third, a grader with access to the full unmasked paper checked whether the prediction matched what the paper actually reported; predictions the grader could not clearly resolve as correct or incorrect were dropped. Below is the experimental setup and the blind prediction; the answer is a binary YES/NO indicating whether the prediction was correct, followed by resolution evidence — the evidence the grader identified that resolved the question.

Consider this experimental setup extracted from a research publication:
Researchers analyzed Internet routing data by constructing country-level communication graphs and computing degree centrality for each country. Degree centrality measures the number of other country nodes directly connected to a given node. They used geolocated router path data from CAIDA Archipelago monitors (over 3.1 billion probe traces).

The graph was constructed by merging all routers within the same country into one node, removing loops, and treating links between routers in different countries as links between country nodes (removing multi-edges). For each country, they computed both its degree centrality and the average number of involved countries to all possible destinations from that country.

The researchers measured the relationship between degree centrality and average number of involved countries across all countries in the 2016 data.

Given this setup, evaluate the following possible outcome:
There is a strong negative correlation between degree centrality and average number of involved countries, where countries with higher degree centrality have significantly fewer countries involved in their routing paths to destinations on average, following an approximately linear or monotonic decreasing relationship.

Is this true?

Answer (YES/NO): NO